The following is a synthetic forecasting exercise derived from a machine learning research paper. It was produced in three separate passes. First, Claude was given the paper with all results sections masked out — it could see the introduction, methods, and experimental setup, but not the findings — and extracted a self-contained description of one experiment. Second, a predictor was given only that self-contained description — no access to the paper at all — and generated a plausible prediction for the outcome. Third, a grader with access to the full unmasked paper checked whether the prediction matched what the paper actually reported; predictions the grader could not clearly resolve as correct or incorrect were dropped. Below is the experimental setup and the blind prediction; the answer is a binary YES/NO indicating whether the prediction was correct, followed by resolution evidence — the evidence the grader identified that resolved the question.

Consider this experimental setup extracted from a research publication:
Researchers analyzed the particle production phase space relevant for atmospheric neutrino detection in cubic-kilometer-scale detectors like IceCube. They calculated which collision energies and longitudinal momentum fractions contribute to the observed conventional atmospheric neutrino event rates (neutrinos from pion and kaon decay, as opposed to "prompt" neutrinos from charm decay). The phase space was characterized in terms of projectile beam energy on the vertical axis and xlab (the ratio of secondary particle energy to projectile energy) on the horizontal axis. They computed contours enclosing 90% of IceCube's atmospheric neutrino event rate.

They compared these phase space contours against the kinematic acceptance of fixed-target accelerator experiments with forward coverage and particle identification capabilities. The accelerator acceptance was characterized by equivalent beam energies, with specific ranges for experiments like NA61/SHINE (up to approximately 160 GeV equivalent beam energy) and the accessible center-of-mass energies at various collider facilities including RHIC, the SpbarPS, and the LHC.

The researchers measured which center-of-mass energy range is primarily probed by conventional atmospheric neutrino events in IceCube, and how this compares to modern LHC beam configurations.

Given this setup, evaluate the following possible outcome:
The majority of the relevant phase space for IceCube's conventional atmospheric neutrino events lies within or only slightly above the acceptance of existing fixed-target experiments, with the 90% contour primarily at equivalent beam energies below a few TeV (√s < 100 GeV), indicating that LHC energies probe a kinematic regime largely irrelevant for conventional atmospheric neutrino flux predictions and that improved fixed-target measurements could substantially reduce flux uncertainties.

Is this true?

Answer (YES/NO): NO